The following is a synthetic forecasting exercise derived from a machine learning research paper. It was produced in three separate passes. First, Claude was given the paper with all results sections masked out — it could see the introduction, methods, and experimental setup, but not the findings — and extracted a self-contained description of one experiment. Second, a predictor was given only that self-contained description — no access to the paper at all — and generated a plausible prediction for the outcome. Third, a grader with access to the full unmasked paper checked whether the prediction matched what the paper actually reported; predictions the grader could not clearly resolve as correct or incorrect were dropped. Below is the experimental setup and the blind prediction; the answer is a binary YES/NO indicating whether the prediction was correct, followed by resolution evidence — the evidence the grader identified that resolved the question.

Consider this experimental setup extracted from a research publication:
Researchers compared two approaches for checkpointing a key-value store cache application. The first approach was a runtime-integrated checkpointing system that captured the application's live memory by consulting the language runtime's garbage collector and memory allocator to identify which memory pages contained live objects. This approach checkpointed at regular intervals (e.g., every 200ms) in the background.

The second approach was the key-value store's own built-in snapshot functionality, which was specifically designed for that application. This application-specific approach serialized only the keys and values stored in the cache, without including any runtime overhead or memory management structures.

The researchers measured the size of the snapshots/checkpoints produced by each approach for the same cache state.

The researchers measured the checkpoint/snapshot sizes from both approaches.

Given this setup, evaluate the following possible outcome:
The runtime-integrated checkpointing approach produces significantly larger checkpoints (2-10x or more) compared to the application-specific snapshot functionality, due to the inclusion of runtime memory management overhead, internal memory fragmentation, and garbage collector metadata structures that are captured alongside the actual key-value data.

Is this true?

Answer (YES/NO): NO